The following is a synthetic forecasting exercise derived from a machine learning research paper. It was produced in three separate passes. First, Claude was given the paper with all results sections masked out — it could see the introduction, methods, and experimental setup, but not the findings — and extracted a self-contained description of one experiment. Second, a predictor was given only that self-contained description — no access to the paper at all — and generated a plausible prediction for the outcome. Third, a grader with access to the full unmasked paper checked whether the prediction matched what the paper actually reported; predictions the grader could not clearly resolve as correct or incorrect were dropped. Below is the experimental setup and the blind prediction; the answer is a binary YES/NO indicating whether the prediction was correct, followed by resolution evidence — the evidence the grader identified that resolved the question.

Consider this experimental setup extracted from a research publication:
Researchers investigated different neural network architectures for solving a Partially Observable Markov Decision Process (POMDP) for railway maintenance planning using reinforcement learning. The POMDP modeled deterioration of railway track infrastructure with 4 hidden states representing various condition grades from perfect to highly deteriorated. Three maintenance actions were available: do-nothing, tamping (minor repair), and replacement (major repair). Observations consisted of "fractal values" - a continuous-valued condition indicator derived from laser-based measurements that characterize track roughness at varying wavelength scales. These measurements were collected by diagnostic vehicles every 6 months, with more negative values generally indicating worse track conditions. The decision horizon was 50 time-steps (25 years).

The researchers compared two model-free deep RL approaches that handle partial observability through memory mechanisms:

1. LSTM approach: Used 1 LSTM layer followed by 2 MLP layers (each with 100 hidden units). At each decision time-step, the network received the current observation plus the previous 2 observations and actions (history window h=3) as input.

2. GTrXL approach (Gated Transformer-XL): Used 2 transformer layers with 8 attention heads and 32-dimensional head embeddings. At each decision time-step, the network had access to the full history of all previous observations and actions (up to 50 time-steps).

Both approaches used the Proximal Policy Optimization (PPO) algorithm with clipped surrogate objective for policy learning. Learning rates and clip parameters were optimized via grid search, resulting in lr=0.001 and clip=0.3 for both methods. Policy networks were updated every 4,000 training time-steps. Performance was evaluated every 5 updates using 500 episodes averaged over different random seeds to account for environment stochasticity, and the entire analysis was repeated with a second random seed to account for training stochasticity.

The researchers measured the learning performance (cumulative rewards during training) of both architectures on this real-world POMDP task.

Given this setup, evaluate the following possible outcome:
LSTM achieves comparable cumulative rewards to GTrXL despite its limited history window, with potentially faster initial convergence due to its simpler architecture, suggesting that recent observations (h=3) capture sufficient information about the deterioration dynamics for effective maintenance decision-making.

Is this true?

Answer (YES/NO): NO